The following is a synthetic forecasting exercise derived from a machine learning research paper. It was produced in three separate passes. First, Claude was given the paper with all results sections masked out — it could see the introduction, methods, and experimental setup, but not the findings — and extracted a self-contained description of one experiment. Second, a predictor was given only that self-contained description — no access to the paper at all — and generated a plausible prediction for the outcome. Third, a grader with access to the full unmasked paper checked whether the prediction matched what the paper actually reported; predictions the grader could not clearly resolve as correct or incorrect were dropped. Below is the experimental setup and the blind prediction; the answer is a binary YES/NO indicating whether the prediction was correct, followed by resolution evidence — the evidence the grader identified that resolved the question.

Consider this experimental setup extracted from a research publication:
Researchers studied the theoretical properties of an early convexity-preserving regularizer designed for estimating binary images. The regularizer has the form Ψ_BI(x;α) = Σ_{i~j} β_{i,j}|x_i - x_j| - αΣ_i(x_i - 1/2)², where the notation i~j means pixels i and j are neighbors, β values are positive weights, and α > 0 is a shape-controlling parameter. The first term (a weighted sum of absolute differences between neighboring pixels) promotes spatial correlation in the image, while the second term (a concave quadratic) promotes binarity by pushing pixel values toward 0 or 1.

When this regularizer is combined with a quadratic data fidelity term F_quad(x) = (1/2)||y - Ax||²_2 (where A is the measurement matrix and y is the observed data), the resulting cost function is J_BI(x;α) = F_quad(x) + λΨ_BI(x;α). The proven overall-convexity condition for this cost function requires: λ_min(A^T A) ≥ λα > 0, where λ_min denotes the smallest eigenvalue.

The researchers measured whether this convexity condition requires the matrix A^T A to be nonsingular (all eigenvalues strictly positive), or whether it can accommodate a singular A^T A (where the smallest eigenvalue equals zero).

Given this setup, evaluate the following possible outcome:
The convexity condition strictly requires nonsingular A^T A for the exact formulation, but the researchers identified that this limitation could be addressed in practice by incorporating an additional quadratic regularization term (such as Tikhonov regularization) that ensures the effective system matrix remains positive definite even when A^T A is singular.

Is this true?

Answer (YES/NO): NO